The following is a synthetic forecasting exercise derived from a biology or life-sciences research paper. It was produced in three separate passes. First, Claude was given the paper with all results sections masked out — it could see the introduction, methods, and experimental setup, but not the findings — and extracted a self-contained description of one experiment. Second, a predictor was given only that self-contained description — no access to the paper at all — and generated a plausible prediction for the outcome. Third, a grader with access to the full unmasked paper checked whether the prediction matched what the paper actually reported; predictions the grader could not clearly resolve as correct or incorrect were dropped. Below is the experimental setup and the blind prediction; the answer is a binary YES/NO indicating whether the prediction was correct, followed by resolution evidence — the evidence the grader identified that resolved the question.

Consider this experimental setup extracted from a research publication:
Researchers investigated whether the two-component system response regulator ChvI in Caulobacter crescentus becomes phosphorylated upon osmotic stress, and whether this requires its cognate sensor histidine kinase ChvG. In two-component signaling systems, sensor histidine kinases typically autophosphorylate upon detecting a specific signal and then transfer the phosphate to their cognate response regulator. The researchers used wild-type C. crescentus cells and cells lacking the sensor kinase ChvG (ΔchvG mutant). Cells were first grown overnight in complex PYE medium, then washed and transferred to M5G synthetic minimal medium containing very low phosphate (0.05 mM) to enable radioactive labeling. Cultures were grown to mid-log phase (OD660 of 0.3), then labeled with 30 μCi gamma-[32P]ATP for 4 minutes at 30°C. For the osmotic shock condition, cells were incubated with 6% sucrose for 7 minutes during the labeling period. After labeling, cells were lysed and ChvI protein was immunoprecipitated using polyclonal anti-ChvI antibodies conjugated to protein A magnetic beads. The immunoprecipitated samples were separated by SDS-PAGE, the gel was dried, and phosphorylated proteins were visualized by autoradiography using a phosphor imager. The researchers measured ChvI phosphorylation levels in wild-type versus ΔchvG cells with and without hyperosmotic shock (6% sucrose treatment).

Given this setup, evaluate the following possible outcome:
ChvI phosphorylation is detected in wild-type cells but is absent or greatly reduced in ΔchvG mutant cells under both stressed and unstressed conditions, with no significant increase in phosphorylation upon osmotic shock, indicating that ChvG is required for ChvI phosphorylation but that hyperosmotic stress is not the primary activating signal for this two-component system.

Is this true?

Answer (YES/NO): NO